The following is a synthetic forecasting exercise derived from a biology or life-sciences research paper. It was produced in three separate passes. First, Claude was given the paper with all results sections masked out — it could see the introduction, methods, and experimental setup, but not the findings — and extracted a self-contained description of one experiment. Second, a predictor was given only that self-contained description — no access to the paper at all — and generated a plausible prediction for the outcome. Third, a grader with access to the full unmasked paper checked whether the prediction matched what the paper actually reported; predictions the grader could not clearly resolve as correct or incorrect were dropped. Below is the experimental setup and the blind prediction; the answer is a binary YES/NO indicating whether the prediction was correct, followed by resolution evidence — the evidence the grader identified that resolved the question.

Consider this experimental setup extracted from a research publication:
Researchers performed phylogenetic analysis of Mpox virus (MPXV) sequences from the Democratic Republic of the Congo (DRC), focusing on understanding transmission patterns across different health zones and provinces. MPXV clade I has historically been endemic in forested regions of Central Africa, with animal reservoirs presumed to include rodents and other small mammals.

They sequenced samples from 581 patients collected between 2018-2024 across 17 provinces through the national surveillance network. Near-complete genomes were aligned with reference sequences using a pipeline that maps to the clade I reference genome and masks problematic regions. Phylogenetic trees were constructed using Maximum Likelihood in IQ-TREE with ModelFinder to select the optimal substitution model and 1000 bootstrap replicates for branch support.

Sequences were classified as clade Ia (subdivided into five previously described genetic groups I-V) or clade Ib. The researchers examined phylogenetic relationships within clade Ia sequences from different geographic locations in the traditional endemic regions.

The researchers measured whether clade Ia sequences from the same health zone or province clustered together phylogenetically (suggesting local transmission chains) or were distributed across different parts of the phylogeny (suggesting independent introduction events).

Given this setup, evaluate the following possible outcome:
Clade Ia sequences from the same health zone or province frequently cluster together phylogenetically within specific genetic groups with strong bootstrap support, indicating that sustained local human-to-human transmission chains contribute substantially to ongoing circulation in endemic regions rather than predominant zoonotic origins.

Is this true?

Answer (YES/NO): NO